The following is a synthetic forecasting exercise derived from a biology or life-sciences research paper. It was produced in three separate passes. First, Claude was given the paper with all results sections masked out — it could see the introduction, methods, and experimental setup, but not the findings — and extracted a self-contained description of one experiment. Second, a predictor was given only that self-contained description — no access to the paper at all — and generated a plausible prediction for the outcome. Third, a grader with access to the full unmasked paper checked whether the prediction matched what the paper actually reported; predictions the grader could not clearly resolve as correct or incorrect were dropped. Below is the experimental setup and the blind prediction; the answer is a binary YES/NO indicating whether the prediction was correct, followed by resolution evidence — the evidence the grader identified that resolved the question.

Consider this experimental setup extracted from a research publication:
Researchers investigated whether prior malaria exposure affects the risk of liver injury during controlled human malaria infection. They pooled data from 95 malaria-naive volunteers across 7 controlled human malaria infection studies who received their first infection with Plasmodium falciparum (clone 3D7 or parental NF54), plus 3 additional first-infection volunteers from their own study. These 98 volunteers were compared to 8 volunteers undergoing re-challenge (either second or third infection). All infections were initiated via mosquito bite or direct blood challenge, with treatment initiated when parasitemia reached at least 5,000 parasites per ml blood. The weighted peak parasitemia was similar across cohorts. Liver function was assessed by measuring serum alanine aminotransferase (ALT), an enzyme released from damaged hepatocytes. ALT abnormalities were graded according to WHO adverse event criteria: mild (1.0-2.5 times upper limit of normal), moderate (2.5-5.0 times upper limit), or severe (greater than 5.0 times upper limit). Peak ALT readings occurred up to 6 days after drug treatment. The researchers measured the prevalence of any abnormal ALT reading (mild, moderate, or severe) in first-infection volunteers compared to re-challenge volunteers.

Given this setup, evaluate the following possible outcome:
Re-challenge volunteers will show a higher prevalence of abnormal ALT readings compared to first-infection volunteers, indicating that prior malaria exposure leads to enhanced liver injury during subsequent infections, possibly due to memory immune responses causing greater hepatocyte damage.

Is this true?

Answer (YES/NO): NO